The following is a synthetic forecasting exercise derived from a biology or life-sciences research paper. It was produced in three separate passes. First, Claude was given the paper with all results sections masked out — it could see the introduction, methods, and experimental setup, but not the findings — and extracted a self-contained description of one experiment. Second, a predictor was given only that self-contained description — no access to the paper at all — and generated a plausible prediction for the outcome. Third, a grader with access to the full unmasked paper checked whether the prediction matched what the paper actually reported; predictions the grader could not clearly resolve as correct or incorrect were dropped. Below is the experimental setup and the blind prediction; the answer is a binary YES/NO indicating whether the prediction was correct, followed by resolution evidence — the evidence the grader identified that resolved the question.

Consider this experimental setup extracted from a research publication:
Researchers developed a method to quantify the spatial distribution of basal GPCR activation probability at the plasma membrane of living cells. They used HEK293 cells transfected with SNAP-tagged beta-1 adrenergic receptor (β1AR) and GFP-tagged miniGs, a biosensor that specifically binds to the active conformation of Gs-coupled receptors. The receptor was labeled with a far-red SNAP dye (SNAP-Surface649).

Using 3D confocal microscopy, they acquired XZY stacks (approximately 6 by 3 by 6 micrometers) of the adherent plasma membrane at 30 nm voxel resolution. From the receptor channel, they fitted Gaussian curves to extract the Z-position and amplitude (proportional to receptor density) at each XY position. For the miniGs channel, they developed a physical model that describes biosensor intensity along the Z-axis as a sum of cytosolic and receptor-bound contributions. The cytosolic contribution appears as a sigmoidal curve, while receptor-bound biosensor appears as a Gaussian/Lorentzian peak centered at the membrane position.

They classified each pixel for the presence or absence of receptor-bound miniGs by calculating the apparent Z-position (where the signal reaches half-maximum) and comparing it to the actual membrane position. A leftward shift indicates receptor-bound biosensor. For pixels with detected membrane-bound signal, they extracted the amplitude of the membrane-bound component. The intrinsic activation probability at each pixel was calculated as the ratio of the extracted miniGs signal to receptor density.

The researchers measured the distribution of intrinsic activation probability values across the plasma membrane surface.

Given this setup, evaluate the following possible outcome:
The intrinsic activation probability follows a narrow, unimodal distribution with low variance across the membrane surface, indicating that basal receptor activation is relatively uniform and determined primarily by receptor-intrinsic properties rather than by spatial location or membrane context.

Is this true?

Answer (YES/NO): NO